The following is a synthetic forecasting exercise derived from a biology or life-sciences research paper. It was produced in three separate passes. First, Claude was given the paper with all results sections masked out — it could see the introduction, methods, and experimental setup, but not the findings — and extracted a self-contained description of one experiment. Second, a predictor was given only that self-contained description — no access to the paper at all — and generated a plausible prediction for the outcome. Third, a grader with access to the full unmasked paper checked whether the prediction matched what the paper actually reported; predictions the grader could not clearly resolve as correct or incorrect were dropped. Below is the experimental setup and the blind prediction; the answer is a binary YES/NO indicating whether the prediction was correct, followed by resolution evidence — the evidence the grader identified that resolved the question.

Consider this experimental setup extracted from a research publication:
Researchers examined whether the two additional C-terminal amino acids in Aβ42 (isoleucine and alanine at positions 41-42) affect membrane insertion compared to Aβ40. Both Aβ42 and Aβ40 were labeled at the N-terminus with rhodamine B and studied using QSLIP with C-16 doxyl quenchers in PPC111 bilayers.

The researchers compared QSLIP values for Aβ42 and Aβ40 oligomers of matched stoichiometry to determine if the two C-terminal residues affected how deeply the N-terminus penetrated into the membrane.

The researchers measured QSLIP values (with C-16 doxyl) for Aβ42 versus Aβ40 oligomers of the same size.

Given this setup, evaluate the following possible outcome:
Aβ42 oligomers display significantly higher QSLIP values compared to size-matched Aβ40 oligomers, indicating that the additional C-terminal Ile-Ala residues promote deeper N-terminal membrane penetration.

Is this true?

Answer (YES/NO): YES